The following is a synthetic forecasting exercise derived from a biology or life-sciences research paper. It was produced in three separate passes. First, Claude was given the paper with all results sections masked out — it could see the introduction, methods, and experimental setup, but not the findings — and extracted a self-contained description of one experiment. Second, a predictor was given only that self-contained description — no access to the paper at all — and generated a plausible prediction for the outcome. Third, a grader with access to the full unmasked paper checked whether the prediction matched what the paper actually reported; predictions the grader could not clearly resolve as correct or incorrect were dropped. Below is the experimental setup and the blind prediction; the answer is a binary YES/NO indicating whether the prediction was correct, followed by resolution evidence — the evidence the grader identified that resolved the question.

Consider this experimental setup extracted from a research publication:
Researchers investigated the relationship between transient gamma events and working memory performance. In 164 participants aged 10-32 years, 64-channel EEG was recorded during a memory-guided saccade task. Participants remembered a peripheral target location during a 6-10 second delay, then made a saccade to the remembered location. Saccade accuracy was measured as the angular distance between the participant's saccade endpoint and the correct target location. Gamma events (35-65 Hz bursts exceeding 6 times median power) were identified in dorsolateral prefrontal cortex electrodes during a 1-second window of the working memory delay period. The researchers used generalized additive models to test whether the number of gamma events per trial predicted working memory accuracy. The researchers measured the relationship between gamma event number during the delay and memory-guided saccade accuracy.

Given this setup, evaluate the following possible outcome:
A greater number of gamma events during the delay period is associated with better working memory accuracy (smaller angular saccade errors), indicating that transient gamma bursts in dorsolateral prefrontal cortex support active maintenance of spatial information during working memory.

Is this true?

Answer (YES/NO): NO